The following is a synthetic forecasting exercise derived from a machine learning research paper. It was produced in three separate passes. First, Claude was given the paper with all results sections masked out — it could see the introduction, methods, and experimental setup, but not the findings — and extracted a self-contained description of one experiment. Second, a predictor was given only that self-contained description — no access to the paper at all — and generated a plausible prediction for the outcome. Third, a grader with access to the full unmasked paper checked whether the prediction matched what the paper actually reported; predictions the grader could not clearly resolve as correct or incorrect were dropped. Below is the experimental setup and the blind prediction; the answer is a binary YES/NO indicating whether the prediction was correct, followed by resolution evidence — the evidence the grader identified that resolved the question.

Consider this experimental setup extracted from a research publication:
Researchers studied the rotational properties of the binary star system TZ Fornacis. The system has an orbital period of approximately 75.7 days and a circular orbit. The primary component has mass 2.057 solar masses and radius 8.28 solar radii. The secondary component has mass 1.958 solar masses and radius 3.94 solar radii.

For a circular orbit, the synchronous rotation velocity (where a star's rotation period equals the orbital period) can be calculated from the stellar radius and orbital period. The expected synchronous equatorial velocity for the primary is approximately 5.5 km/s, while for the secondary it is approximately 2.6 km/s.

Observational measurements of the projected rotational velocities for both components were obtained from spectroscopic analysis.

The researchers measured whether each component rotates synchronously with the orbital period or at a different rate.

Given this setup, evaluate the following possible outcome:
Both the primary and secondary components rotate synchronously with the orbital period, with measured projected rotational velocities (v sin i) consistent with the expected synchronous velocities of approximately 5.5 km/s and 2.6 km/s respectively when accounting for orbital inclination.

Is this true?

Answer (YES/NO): NO